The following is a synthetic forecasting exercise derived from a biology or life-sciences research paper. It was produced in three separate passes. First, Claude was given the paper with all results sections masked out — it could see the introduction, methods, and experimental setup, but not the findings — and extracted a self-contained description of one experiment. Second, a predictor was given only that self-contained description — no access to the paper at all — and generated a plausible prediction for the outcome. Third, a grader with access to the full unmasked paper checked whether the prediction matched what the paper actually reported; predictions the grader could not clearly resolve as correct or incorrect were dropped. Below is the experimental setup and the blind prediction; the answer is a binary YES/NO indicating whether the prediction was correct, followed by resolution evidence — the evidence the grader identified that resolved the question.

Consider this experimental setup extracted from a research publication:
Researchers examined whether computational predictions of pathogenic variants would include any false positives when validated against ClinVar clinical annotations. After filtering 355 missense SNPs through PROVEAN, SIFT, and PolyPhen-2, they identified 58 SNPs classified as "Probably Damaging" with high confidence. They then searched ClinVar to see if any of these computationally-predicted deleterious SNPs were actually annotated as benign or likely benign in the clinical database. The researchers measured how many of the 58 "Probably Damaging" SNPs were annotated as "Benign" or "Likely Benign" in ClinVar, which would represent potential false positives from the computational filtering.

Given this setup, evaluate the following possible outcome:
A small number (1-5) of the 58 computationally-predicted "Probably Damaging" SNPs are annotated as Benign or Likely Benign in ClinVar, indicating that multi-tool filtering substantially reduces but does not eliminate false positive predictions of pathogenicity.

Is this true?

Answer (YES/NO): YES